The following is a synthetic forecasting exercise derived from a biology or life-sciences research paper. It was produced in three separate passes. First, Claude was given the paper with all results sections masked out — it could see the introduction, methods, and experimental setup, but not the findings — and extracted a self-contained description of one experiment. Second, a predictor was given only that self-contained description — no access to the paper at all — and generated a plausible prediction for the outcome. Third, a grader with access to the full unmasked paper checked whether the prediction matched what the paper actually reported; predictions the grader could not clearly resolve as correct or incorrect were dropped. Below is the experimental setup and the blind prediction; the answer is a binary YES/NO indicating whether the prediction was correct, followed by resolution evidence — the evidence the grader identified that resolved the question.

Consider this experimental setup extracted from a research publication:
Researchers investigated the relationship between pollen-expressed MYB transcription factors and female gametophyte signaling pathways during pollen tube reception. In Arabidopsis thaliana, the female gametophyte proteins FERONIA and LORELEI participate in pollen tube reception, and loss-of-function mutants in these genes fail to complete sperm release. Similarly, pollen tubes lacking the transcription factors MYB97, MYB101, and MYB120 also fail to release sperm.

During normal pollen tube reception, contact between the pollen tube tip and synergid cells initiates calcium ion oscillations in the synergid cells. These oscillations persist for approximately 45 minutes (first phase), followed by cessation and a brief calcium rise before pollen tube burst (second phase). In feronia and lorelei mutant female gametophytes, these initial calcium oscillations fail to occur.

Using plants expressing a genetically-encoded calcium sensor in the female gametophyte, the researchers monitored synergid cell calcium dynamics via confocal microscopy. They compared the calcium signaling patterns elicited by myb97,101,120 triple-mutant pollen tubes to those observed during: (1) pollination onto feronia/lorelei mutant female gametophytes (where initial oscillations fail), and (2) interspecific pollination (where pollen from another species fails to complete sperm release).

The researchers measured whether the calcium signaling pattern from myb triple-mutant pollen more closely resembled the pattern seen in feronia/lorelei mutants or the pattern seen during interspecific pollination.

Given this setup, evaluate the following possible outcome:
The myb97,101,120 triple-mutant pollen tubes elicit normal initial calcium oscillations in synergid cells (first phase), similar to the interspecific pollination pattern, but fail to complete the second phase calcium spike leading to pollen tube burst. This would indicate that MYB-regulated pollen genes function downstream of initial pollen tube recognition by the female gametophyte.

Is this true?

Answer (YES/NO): NO